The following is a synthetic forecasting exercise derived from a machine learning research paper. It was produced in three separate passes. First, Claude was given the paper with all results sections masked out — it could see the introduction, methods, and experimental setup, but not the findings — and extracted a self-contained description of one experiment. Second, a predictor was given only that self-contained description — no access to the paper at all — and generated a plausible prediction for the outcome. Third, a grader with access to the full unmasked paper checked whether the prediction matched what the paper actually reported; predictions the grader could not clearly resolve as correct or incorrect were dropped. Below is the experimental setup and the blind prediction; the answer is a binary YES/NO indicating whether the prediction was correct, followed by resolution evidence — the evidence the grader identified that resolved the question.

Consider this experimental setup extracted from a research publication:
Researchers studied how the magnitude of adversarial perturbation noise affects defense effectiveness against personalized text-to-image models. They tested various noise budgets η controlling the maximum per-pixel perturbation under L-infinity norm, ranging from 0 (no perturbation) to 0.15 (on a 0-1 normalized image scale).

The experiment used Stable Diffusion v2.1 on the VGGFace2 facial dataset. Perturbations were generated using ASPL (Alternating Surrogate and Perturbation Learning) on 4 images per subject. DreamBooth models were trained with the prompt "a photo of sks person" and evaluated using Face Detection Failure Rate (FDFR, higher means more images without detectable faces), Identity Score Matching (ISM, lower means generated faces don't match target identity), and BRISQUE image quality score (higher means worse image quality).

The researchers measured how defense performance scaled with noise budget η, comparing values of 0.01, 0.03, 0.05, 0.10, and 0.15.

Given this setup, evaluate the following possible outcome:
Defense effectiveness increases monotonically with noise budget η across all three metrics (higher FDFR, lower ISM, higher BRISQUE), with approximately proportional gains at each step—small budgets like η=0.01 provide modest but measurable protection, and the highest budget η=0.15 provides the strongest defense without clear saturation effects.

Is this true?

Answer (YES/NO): NO